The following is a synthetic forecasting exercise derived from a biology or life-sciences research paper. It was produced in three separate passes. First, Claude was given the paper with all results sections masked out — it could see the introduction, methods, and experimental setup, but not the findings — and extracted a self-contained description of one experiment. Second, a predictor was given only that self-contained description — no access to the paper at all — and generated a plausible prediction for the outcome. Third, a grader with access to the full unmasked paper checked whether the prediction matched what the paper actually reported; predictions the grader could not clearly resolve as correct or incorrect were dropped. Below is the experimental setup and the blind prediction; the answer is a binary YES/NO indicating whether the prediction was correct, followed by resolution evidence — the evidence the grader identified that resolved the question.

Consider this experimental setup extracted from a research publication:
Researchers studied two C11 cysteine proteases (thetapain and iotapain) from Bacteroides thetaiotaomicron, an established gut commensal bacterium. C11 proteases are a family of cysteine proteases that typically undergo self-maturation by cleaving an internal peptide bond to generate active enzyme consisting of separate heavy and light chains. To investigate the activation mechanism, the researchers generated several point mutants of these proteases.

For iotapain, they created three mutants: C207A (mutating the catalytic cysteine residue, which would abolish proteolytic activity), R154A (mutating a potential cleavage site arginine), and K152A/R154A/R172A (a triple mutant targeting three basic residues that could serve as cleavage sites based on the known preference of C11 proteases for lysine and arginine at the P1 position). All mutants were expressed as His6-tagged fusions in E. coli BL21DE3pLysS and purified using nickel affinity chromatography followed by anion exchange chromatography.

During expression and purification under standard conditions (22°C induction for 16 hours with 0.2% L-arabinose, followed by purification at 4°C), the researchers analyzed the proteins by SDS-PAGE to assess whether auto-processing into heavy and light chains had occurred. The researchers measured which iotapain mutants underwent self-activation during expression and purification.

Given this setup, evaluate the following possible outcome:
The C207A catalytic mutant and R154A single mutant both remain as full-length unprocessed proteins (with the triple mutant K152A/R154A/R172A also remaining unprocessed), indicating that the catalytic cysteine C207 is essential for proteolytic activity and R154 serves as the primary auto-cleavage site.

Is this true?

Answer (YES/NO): NO